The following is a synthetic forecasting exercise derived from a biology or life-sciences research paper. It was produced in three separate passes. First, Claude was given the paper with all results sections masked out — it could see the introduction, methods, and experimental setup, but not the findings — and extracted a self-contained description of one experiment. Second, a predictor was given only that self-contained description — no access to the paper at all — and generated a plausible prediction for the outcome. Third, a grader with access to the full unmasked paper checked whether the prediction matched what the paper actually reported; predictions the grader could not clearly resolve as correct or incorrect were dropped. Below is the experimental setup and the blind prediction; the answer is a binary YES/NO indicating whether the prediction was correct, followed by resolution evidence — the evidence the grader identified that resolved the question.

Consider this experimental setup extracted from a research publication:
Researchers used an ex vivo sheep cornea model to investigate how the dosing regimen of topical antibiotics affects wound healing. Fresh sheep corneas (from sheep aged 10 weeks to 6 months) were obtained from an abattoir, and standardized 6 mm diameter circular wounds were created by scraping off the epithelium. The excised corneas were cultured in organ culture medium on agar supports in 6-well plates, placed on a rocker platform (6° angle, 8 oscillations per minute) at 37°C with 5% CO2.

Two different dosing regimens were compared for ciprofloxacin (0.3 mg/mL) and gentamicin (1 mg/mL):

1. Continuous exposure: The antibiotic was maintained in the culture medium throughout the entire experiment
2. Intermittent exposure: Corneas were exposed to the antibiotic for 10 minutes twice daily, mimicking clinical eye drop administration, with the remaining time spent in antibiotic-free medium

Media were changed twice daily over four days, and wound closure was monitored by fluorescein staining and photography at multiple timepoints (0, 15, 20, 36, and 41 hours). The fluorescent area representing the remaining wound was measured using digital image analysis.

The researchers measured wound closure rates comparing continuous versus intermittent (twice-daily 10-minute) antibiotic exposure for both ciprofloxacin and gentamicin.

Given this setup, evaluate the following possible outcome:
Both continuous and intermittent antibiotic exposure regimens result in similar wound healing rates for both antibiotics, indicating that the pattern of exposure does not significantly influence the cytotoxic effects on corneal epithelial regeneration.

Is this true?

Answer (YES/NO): NO